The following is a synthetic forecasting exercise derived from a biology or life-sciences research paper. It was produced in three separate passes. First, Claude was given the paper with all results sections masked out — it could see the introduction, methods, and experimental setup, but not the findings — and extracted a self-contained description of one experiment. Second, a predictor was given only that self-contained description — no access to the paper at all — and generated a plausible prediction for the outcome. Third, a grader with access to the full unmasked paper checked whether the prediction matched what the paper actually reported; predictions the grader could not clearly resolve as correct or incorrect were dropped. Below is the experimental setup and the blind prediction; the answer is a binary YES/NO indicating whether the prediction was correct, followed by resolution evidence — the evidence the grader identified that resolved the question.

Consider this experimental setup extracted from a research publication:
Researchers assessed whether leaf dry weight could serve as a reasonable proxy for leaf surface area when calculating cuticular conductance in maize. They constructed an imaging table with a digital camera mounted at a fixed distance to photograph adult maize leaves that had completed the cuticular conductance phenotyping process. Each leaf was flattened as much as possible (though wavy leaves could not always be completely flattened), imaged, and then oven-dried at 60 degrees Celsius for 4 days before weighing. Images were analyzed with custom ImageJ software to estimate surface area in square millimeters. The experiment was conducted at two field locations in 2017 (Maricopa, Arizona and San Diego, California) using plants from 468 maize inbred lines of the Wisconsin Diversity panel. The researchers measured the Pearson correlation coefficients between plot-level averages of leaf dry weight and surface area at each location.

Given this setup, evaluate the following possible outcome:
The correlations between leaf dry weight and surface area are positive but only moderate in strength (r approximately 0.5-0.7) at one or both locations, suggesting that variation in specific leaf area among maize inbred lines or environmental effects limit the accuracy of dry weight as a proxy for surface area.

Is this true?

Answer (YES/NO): NO